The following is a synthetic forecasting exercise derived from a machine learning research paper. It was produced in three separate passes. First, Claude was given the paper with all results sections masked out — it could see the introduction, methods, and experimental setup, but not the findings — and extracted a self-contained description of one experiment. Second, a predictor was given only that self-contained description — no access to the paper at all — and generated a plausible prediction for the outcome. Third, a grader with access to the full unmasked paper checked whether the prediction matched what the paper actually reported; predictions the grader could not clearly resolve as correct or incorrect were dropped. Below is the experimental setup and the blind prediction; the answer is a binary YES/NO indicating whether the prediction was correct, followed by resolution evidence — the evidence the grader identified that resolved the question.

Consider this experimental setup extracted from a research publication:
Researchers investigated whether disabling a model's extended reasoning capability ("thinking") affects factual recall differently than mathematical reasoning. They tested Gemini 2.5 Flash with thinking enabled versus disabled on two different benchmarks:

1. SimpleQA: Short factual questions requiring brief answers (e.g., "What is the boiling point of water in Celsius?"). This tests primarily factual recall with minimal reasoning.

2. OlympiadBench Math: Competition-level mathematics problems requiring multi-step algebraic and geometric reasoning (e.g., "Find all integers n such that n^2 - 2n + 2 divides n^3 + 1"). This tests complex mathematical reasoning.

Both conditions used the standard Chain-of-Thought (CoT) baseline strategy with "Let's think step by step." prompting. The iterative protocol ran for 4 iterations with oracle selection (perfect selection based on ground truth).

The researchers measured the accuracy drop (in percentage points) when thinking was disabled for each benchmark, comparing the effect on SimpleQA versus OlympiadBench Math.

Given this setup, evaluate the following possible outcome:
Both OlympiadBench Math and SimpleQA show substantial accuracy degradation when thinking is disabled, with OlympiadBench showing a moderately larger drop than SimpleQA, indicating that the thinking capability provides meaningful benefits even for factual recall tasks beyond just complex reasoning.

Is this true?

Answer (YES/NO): NO